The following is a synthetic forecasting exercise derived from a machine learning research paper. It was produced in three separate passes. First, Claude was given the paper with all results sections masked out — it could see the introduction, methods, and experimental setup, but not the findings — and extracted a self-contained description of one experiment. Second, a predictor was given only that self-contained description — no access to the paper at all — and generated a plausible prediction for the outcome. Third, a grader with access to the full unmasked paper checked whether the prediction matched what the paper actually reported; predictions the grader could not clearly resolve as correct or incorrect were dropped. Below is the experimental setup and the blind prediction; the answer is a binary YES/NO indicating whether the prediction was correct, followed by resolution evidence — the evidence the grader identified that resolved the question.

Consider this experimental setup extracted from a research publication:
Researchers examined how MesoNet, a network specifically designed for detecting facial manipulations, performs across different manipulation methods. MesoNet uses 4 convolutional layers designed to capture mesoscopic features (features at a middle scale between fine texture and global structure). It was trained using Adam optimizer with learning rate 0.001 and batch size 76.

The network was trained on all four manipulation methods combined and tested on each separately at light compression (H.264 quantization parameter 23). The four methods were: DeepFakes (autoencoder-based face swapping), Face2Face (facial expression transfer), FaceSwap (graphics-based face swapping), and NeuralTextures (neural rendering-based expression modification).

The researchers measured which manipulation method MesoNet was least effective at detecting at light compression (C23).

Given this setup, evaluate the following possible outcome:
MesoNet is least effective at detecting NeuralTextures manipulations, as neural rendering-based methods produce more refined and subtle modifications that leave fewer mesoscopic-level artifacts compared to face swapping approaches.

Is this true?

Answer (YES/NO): YES